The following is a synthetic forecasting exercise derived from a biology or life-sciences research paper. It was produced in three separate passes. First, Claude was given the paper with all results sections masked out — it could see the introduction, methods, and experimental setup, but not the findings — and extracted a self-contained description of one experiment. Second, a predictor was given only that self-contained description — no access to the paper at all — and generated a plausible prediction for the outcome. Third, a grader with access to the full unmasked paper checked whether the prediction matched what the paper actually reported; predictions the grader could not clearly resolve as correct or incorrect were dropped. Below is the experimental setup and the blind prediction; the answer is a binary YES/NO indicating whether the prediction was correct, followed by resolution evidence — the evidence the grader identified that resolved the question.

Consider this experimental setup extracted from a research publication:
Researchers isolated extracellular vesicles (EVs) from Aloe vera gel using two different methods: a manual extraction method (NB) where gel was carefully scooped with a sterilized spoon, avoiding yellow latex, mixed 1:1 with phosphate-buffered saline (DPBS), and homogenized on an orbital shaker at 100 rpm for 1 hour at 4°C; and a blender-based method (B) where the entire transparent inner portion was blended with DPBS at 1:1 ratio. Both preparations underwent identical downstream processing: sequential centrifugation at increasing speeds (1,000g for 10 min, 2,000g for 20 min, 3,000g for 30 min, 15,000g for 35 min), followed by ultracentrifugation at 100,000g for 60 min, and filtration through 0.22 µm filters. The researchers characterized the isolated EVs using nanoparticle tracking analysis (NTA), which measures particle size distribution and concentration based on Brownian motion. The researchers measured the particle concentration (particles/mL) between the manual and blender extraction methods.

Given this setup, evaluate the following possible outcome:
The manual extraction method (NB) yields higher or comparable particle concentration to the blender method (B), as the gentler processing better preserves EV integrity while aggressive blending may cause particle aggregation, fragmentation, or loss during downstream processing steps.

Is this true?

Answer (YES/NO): NO